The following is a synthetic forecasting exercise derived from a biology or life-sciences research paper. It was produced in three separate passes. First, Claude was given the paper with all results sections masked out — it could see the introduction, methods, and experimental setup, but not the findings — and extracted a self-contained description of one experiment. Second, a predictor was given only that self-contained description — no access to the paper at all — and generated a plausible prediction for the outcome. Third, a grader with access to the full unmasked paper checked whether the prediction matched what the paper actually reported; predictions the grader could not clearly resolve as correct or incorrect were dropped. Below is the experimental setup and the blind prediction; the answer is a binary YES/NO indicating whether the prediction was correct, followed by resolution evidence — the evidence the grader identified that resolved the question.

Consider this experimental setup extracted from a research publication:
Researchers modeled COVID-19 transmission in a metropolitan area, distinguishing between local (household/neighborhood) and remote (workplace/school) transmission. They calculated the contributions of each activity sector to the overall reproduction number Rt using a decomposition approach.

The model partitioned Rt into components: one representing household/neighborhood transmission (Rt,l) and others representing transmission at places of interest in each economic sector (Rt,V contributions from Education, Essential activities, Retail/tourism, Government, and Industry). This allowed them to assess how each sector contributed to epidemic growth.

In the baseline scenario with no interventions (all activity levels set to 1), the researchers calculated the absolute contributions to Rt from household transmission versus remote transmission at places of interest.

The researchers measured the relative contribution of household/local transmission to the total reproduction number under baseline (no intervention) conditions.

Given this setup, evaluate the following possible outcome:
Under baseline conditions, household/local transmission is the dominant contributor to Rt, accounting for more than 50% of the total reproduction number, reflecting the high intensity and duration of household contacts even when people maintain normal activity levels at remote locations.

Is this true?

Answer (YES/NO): NO